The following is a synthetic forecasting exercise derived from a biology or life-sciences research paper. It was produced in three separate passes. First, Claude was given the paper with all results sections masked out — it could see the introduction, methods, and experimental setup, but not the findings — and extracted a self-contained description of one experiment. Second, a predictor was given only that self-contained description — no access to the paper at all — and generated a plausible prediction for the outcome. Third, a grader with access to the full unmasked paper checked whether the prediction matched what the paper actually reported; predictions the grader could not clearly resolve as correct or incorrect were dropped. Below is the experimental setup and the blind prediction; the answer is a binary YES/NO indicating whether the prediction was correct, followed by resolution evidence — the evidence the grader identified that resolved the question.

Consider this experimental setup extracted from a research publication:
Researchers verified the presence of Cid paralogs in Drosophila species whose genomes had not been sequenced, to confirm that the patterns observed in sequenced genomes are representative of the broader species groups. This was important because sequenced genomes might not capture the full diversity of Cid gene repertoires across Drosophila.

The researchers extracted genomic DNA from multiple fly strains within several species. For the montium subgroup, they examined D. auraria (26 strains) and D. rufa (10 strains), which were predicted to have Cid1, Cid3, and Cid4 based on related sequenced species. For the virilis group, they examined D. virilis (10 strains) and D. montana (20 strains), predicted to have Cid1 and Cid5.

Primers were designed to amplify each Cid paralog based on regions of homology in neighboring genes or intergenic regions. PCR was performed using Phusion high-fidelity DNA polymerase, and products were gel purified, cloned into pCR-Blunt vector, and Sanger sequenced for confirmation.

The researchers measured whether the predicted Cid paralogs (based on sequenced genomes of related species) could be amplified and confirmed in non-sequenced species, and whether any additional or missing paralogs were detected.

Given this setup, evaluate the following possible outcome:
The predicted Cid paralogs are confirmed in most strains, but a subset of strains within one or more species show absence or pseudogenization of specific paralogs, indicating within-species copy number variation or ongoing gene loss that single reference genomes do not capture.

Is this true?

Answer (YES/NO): NO